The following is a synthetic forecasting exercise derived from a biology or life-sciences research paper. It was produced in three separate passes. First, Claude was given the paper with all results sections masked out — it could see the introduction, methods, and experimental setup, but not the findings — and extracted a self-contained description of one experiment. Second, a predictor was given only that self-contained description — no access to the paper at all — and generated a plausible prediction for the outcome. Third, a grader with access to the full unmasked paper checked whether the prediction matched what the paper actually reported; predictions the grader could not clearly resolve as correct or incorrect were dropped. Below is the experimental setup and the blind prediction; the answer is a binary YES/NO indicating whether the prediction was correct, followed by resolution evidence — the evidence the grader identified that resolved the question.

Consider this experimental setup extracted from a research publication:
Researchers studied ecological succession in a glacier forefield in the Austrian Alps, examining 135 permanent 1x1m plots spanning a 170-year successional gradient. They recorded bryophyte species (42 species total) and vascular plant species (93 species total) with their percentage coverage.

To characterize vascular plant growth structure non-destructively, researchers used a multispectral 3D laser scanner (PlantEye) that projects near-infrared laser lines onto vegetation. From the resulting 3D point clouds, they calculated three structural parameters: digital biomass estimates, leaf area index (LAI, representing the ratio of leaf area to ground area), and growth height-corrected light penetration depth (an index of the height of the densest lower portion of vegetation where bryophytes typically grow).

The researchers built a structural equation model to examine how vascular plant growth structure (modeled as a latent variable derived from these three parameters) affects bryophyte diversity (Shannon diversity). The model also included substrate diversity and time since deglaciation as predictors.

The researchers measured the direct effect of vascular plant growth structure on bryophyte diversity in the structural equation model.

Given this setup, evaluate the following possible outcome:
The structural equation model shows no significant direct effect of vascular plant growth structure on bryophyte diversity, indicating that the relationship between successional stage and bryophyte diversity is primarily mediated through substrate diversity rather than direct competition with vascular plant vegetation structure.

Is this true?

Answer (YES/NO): NO